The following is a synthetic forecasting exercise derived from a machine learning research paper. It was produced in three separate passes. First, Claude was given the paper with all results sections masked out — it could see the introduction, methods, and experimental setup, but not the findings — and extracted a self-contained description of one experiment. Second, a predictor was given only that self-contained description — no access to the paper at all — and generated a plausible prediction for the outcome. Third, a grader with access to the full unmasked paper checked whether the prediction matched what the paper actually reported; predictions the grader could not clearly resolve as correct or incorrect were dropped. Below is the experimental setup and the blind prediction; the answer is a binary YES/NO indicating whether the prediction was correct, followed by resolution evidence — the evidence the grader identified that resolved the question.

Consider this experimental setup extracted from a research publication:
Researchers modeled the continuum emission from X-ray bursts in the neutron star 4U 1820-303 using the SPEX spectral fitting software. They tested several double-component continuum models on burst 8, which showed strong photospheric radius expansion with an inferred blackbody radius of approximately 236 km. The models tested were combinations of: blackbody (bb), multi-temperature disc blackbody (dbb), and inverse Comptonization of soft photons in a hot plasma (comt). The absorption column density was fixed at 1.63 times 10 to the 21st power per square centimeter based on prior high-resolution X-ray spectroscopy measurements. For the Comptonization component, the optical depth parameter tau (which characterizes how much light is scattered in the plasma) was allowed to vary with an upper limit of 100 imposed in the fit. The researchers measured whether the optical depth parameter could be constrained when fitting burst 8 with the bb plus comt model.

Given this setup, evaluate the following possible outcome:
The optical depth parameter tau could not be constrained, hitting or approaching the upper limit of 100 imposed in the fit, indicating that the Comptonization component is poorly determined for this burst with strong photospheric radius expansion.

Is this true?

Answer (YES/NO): YES